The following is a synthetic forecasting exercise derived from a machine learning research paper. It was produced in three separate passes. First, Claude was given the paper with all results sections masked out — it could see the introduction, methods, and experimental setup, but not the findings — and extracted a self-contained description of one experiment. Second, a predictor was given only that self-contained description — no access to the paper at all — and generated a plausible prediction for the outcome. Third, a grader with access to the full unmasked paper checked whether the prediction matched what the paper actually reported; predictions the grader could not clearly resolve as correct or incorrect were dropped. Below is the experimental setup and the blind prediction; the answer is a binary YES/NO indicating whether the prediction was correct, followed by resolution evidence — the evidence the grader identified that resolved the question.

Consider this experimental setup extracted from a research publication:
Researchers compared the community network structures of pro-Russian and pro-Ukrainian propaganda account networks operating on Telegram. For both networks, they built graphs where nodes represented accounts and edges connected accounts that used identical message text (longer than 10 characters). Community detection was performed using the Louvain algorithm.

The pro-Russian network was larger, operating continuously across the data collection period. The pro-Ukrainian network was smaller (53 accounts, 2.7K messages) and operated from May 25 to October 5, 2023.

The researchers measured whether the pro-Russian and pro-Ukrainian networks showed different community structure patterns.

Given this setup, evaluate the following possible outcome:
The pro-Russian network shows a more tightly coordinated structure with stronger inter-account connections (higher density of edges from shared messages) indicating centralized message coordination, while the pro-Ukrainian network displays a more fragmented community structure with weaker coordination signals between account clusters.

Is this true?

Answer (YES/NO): NO